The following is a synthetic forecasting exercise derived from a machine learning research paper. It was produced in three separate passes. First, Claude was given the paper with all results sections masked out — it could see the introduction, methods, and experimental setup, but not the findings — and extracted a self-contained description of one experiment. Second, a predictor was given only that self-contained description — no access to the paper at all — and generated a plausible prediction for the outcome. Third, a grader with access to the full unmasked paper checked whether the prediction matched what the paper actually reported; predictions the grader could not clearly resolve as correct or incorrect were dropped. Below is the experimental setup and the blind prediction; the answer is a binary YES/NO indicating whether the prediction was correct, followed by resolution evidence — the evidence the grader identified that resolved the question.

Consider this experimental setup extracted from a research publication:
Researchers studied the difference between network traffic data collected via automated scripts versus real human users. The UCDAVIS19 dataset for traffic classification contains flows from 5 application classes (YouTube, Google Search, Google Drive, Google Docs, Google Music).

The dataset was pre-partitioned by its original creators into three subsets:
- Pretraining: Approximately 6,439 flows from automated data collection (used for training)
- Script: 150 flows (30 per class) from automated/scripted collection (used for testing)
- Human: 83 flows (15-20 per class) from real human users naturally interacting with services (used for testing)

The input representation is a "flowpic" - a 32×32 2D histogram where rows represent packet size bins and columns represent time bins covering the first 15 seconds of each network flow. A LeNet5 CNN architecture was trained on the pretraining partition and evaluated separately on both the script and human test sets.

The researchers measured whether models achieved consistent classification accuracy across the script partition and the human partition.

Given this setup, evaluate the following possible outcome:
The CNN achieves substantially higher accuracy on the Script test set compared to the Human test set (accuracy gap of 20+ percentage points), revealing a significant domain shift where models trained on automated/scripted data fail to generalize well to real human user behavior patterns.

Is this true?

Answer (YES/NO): YES